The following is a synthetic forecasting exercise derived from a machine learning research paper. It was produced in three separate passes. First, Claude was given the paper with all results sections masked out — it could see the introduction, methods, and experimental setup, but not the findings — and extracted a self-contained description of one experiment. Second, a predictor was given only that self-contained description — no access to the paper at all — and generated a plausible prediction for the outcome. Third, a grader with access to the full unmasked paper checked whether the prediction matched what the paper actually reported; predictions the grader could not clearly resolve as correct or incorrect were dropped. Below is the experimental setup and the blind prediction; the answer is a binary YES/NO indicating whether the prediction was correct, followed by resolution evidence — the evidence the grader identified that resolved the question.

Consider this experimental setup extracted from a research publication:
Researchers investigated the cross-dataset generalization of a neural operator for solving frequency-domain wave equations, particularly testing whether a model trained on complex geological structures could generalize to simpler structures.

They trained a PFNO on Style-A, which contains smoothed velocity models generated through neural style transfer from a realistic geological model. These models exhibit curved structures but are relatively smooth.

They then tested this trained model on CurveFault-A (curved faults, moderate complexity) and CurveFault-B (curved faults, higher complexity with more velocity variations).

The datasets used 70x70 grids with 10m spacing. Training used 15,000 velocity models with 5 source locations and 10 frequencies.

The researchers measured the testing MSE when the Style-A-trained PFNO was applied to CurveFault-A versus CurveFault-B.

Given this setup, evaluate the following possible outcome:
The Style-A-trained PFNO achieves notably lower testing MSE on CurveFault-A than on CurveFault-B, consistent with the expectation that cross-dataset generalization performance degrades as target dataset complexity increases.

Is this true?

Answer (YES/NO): YES